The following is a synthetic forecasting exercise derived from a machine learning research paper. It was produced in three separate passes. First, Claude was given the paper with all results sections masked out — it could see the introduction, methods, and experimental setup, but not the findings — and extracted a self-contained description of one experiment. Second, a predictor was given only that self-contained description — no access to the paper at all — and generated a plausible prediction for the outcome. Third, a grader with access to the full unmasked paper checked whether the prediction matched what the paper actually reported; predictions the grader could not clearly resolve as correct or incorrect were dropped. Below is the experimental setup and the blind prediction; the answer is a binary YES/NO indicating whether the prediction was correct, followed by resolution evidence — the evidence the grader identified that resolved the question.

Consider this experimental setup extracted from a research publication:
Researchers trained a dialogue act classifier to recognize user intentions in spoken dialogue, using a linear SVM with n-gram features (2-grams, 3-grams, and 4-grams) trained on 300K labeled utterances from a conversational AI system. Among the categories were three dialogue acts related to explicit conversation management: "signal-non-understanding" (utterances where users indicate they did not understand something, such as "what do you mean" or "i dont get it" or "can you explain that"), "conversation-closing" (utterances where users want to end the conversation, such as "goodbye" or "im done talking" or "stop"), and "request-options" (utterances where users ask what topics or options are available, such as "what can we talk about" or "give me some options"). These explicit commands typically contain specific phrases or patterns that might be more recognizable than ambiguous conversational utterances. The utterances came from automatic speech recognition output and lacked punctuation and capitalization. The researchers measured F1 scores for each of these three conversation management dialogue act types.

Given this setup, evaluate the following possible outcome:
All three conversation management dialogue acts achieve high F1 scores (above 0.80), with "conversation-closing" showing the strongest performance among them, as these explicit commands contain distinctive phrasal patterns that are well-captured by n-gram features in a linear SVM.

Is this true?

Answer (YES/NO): NO